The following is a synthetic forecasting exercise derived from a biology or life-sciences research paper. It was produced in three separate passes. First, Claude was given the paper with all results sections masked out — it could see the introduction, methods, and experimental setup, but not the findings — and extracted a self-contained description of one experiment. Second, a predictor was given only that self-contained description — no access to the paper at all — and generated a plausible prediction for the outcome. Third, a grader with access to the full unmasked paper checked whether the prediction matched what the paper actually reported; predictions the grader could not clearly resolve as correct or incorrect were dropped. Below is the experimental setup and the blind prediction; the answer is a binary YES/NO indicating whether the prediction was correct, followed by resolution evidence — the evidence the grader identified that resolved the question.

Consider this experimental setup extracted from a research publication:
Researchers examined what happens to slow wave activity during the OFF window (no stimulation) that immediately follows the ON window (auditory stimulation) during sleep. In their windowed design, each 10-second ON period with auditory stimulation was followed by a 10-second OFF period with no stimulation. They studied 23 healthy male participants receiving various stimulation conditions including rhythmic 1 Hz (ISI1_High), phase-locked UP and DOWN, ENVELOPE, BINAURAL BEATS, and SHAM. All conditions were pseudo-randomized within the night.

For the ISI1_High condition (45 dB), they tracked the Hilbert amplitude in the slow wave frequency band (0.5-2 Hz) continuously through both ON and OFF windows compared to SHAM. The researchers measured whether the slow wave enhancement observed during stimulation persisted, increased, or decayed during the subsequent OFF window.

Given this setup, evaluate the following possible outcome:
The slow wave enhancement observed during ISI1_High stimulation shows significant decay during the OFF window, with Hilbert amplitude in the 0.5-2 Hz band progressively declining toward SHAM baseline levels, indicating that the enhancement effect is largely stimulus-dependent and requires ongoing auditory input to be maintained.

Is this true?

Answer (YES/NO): YES